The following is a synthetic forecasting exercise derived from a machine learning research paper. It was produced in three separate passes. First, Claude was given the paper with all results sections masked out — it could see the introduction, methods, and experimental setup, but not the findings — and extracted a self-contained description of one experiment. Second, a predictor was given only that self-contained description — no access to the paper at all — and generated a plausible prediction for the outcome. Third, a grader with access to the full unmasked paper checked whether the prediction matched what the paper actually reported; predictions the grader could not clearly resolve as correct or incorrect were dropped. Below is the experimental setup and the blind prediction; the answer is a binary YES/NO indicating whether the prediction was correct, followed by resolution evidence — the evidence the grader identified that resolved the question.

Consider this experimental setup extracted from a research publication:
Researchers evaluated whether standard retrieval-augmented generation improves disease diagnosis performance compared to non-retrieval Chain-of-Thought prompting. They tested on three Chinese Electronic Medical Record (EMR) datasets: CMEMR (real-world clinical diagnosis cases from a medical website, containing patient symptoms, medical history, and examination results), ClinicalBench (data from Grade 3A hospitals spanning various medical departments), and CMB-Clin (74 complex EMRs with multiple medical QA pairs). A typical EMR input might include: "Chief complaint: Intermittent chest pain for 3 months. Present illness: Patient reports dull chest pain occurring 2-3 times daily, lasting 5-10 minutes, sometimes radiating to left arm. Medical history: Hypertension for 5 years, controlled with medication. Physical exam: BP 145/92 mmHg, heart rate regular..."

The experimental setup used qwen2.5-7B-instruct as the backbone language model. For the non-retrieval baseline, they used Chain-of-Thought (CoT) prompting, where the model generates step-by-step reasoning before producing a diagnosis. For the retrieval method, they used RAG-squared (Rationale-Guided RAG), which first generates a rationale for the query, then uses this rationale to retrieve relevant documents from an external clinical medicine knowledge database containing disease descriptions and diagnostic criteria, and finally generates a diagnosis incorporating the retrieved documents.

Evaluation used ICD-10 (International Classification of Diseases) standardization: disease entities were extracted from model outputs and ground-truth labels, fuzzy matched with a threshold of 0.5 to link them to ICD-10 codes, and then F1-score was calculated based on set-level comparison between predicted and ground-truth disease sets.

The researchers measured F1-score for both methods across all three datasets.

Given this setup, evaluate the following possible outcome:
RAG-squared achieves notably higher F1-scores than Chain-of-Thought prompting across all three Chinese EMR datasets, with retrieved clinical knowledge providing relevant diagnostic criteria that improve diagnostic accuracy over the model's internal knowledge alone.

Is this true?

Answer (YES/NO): NO